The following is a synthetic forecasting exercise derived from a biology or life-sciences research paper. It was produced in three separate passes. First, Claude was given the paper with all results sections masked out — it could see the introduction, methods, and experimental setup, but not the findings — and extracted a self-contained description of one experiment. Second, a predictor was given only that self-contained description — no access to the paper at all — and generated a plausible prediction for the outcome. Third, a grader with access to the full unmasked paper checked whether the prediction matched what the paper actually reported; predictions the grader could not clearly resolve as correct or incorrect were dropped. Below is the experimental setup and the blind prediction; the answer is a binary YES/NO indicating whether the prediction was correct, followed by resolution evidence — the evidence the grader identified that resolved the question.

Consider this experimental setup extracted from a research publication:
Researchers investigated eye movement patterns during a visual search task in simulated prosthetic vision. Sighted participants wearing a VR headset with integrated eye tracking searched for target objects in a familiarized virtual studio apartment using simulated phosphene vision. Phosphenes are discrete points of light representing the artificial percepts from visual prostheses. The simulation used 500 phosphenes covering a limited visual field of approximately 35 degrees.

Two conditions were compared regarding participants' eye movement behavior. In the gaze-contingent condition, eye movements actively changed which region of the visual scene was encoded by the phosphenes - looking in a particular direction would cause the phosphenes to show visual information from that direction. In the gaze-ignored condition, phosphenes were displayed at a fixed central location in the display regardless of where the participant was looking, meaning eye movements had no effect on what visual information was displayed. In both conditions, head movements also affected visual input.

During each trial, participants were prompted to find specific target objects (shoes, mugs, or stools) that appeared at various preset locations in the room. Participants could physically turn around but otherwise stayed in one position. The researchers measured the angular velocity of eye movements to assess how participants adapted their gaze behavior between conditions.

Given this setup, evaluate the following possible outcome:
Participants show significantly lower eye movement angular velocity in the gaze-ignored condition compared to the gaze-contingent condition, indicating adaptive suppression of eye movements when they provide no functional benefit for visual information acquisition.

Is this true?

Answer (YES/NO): NO